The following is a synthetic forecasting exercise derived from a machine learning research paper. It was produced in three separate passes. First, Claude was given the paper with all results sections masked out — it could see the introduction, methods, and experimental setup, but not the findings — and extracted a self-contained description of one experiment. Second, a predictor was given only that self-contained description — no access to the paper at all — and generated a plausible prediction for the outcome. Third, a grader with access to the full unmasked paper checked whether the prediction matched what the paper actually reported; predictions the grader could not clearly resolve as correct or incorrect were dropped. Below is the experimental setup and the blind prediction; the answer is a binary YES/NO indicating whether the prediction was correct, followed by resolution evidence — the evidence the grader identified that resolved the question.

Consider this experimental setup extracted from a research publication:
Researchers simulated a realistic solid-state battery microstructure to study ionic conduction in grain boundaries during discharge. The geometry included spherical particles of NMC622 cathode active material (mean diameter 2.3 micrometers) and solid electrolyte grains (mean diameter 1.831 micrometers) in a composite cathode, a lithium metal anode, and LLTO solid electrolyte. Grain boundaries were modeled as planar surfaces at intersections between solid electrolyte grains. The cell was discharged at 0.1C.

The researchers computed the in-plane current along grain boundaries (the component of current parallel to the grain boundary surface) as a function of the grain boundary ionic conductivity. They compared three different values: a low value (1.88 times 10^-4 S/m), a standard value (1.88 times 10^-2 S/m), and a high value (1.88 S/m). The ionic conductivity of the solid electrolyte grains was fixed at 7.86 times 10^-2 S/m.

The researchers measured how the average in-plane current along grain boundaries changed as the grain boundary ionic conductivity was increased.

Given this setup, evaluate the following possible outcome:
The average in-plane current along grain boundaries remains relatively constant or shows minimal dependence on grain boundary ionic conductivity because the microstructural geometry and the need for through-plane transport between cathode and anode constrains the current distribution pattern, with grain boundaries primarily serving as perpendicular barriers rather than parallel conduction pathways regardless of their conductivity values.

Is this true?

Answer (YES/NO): NO